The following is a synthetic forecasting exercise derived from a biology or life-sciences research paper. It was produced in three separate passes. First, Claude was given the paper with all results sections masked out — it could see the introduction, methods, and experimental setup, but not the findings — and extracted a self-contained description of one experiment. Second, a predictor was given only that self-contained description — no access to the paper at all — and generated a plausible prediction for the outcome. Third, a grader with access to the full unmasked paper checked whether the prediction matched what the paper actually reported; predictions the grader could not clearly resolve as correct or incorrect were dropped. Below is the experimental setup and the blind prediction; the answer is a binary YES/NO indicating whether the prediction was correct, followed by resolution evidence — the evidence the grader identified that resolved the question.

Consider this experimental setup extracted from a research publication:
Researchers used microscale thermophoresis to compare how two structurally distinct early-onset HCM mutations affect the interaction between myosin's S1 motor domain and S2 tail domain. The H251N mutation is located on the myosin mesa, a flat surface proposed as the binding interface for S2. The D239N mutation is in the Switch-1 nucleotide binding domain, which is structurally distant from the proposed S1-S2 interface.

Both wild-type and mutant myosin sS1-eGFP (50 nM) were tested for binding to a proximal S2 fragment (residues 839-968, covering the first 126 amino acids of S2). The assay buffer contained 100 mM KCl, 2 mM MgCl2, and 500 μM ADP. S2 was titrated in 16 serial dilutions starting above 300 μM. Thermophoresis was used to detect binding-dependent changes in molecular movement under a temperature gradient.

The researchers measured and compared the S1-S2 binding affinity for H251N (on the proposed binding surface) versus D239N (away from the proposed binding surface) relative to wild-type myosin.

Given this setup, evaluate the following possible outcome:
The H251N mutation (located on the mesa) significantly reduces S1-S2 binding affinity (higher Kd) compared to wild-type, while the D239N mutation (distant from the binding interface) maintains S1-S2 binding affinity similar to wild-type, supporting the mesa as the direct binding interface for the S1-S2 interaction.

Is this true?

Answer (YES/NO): YES